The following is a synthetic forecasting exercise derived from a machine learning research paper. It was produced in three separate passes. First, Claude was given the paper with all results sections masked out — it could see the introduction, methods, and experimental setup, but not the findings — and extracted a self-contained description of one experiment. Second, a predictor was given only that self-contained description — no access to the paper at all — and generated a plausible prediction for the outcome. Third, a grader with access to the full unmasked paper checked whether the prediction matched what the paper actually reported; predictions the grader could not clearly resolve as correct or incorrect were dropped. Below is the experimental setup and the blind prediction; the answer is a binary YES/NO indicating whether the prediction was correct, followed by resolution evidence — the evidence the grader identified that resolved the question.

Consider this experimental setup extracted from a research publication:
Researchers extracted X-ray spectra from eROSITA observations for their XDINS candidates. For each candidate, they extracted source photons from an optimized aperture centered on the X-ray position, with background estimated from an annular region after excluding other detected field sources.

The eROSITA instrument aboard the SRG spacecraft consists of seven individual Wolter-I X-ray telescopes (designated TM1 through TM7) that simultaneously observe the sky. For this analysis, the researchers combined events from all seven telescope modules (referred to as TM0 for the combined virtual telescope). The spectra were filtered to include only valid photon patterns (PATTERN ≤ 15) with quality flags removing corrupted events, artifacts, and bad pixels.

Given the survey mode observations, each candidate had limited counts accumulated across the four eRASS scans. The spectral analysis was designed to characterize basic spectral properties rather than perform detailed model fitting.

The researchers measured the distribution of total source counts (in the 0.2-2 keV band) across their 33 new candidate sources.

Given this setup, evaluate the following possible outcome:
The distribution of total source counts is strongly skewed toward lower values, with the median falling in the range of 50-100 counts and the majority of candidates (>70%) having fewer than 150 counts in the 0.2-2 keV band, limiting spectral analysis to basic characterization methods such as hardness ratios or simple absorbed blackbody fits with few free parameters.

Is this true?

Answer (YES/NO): YES